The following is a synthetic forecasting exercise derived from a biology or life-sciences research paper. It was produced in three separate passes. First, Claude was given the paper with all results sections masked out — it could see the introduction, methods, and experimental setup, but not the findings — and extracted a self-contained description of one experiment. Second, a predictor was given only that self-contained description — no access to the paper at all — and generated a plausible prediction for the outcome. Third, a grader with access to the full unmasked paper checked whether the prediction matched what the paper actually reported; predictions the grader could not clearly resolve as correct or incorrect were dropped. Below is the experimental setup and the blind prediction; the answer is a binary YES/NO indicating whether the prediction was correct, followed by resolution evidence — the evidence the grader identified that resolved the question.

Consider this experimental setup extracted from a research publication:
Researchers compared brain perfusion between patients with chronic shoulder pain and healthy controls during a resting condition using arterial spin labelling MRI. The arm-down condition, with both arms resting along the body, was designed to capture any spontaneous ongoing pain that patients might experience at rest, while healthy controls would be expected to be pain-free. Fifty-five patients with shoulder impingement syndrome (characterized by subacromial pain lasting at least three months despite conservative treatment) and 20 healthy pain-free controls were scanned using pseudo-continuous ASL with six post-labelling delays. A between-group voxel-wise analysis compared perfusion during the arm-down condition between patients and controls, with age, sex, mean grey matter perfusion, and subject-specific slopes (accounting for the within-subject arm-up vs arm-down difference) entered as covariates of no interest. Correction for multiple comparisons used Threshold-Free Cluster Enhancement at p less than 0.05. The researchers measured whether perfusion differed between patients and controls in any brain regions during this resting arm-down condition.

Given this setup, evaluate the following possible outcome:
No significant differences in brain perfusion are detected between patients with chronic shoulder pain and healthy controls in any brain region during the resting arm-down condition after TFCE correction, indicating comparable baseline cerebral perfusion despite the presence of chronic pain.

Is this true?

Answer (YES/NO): YES